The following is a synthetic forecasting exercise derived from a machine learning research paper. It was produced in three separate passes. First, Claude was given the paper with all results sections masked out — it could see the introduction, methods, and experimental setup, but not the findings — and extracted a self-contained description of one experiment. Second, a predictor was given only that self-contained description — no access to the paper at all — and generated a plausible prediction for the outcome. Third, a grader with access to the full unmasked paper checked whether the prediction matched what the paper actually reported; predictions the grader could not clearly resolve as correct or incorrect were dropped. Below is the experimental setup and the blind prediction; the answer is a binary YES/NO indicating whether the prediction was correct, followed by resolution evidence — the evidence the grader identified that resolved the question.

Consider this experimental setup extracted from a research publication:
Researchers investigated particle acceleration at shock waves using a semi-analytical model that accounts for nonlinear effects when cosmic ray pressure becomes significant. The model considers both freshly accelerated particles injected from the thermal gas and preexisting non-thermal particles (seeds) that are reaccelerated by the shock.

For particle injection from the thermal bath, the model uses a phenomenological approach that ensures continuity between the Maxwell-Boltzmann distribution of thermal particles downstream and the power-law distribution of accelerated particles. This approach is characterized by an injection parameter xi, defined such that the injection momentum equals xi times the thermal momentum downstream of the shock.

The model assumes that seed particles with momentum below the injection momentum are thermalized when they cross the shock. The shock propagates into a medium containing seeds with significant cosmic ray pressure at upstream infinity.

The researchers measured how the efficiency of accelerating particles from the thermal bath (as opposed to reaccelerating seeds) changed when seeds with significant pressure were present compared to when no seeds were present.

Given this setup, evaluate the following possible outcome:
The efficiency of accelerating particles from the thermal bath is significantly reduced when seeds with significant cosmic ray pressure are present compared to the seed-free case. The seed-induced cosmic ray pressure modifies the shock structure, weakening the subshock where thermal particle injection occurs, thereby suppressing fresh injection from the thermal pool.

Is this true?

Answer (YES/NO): YES